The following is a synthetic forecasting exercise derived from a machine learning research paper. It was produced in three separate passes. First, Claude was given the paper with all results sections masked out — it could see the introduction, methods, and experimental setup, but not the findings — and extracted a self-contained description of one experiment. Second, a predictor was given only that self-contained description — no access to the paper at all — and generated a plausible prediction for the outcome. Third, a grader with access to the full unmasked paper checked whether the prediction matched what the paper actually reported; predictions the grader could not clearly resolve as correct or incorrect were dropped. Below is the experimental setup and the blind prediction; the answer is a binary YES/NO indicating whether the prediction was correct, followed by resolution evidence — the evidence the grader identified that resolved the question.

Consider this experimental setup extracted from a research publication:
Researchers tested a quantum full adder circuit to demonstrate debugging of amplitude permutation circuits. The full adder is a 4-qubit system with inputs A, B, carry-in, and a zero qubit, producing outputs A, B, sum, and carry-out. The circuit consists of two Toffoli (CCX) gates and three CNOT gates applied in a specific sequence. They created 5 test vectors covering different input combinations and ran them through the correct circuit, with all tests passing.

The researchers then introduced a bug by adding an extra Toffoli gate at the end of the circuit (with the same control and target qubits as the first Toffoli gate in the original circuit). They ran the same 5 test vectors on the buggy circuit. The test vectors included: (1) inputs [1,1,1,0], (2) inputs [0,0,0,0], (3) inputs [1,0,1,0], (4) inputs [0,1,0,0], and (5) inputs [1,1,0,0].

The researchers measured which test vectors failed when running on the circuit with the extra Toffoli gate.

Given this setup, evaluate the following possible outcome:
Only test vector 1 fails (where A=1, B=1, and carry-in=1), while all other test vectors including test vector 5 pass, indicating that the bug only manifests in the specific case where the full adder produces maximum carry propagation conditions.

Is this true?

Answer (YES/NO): NO